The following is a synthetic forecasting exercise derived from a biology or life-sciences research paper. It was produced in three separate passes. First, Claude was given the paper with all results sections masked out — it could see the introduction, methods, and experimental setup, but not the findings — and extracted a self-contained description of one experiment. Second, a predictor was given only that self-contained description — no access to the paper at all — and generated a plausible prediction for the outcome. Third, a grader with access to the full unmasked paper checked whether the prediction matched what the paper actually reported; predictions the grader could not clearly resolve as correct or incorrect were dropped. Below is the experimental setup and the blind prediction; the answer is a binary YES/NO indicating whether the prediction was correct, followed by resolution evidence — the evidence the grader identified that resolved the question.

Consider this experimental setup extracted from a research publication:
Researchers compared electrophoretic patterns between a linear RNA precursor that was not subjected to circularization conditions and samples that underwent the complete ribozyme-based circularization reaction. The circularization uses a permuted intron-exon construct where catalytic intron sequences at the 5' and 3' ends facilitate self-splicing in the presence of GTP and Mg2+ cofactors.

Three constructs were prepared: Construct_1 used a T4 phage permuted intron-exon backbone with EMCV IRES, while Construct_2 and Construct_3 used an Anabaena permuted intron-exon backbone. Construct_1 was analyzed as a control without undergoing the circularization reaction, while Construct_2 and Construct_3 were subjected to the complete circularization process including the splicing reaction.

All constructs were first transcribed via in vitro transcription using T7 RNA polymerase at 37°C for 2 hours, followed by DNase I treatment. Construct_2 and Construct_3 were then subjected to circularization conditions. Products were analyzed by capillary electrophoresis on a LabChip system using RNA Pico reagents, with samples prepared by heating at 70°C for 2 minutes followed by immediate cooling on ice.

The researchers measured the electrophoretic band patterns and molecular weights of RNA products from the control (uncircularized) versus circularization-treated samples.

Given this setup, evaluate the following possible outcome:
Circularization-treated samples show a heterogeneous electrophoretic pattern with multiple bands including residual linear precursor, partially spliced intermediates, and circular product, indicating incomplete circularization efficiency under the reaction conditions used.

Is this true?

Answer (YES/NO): NO